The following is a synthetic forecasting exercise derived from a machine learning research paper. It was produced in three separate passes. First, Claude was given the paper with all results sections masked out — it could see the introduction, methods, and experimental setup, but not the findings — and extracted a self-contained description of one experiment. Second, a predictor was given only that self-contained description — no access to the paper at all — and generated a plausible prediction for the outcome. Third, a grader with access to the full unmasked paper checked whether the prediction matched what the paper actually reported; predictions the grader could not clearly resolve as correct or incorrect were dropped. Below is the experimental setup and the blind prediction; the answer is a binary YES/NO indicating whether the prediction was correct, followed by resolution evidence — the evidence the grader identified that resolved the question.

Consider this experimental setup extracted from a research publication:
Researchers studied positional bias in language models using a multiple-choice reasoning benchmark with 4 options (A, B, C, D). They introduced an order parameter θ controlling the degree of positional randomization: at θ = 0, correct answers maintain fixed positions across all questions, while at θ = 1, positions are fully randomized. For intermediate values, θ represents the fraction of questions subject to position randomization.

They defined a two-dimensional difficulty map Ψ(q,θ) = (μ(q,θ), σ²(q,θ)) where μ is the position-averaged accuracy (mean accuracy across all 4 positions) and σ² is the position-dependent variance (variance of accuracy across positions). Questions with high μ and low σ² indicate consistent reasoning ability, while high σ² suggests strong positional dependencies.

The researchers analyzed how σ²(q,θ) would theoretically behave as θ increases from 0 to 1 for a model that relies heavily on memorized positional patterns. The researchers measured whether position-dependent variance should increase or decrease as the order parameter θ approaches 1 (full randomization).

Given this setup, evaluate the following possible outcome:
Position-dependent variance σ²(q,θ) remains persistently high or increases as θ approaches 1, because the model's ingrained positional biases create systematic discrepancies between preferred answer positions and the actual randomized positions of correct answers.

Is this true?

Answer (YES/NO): NO